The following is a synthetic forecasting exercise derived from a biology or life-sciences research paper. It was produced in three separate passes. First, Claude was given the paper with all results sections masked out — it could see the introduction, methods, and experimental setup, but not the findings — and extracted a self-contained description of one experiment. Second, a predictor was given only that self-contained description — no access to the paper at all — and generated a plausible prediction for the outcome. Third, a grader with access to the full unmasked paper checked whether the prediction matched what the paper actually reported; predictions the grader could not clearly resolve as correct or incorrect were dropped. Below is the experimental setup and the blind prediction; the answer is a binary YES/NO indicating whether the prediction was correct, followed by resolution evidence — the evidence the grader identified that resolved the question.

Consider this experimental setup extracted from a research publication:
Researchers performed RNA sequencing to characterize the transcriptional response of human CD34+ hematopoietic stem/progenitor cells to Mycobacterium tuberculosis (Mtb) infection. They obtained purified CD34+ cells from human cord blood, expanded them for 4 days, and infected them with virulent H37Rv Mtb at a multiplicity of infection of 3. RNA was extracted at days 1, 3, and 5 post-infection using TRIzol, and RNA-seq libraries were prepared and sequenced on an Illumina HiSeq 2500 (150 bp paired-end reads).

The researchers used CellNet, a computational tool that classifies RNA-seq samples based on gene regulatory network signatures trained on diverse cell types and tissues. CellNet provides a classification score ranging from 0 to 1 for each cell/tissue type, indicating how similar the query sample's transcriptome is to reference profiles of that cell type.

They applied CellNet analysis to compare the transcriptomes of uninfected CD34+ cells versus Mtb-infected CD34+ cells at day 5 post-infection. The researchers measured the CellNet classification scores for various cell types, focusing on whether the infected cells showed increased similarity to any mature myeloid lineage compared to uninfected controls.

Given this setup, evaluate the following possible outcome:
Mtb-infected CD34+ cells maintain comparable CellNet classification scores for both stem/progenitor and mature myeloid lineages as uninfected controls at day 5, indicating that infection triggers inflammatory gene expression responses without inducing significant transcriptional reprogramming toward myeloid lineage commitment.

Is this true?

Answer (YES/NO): NO